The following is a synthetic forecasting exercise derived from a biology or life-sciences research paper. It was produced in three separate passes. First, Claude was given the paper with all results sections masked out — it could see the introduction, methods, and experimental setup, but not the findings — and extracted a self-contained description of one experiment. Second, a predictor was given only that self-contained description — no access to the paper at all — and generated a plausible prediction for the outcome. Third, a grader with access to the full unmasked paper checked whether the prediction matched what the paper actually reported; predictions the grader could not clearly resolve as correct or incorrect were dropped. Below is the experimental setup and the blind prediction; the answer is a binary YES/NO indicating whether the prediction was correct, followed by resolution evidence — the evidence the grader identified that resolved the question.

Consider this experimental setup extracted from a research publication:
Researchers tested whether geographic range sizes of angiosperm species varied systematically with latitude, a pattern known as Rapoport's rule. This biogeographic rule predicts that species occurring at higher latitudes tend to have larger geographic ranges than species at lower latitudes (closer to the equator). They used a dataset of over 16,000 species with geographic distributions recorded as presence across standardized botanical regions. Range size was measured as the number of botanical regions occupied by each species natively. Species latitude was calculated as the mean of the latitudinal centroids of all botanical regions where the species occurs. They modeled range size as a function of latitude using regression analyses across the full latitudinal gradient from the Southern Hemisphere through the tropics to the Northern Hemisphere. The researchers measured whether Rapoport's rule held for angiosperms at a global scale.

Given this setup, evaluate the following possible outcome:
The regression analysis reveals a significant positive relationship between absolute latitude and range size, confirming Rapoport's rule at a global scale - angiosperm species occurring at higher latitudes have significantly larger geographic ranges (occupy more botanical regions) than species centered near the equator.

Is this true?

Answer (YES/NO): NO